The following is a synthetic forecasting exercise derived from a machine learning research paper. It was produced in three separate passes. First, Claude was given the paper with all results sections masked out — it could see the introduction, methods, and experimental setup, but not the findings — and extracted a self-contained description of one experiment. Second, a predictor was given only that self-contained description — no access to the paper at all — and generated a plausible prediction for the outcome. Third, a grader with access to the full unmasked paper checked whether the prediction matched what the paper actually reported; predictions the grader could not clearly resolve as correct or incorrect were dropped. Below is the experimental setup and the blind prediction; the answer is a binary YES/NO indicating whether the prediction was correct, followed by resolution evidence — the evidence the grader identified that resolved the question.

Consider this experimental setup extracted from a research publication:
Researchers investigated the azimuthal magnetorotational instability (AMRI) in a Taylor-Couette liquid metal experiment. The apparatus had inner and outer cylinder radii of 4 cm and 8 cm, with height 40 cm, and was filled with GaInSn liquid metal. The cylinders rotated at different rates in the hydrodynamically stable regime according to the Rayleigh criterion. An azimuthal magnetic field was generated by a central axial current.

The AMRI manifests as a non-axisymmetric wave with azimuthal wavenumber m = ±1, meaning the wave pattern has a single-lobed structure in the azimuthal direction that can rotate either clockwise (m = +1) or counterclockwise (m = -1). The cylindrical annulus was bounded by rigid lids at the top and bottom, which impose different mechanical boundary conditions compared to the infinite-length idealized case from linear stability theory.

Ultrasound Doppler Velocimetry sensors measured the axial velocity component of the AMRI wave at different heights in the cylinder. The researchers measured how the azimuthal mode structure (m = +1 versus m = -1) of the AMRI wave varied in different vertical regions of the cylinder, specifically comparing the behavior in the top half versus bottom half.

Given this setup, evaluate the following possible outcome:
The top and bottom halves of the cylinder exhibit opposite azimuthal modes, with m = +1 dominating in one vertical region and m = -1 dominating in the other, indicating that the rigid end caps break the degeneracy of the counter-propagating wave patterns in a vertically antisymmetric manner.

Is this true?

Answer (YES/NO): YES